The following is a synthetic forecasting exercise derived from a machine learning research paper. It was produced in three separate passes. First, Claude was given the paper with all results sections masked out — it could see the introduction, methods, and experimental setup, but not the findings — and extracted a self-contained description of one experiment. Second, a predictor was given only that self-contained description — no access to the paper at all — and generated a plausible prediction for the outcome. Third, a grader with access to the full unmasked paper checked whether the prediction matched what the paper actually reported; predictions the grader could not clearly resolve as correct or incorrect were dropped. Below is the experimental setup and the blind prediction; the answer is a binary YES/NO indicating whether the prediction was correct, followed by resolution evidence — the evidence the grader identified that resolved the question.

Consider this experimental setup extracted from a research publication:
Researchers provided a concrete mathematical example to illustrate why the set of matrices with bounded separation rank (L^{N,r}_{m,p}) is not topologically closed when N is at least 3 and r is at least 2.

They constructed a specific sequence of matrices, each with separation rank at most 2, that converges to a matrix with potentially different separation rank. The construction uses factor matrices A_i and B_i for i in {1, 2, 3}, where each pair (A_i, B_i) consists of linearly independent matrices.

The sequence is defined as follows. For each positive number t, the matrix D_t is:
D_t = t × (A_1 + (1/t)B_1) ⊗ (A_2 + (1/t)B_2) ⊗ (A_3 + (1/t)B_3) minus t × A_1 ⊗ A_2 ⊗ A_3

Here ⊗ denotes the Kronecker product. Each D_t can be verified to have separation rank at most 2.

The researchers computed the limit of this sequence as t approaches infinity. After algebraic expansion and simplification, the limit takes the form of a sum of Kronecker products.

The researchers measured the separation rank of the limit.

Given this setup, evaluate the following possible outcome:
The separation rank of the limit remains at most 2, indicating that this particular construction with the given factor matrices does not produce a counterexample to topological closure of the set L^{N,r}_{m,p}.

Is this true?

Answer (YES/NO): NO